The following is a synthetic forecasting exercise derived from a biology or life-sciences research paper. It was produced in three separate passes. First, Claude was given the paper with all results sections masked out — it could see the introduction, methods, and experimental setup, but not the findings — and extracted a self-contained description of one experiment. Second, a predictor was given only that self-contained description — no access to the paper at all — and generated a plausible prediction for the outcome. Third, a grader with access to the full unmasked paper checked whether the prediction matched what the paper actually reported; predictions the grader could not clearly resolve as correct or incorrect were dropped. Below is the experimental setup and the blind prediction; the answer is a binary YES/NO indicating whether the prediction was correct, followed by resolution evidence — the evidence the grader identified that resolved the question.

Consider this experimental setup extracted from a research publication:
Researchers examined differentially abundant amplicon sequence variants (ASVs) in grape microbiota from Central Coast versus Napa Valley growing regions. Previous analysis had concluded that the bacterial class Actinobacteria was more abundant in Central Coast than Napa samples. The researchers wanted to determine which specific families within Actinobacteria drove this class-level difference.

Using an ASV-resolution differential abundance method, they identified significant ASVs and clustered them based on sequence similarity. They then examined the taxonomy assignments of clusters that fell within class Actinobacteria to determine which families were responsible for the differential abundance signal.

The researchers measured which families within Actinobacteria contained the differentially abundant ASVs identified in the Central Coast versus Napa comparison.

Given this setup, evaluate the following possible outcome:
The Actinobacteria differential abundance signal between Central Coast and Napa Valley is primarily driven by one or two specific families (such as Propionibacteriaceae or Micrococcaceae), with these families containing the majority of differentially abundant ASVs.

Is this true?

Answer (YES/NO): NO